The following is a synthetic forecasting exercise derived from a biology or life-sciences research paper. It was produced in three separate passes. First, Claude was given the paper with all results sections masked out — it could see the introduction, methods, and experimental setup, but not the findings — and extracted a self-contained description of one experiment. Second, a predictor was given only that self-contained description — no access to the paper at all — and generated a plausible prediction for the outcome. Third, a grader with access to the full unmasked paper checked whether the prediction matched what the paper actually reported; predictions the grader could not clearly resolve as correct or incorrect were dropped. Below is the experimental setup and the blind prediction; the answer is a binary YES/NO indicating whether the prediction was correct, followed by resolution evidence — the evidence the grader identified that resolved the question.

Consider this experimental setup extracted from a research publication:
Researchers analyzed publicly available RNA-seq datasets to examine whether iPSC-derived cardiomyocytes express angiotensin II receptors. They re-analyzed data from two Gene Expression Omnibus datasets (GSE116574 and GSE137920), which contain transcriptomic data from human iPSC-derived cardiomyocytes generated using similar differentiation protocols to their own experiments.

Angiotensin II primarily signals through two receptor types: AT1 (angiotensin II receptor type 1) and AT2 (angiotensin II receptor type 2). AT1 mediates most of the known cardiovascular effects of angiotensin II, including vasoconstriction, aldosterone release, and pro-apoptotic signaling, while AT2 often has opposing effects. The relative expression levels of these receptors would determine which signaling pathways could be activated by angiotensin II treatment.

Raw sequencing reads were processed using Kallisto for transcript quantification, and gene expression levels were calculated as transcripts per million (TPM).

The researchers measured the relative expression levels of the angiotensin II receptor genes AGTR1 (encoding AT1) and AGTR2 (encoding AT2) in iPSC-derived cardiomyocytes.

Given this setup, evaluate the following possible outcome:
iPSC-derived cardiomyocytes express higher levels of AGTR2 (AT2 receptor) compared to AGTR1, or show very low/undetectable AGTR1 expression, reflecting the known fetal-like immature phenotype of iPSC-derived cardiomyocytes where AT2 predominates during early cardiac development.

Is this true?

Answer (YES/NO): NO